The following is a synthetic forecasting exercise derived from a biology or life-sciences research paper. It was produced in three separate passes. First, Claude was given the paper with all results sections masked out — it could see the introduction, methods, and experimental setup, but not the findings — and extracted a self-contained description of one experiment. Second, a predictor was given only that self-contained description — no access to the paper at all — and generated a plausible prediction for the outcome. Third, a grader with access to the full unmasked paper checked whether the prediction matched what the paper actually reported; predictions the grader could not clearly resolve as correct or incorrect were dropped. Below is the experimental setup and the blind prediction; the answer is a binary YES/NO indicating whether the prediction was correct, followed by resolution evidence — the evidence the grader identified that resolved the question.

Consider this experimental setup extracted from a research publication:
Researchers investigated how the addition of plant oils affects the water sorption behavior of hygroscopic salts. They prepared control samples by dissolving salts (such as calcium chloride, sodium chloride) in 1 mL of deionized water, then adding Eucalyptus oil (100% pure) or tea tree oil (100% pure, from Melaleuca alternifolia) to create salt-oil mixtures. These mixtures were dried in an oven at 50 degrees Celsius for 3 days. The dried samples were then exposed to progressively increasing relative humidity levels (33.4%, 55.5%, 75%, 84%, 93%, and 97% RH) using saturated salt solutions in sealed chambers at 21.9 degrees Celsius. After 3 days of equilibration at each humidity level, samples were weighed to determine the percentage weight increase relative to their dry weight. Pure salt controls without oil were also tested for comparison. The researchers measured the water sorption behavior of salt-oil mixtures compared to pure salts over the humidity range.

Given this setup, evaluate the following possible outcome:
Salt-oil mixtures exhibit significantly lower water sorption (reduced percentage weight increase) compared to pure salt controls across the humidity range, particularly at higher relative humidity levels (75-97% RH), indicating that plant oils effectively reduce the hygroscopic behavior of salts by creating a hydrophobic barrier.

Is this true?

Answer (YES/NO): YES